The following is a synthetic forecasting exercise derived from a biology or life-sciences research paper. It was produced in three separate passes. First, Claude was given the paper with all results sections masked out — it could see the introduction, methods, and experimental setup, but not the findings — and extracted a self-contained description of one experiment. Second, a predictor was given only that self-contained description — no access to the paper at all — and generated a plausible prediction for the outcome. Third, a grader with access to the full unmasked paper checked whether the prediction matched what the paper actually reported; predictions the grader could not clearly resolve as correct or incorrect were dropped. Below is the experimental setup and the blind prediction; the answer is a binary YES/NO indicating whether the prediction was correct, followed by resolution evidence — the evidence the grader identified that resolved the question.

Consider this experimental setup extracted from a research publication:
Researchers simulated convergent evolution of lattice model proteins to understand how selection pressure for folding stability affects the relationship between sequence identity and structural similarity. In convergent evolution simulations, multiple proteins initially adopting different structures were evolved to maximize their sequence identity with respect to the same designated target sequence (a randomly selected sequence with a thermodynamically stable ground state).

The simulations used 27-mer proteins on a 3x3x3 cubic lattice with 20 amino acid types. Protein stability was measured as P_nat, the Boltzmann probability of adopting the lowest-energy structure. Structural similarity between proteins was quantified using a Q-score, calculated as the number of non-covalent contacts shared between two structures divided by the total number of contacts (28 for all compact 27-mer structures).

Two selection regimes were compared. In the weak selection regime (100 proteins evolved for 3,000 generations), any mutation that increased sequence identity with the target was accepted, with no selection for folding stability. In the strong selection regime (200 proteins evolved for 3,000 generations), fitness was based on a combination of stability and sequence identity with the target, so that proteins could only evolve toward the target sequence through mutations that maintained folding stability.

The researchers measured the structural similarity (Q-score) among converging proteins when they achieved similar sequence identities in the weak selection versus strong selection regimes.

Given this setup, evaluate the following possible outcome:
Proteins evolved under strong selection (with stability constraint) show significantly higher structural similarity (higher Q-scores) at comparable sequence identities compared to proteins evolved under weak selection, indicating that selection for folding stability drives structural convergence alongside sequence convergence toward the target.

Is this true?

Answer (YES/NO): NO